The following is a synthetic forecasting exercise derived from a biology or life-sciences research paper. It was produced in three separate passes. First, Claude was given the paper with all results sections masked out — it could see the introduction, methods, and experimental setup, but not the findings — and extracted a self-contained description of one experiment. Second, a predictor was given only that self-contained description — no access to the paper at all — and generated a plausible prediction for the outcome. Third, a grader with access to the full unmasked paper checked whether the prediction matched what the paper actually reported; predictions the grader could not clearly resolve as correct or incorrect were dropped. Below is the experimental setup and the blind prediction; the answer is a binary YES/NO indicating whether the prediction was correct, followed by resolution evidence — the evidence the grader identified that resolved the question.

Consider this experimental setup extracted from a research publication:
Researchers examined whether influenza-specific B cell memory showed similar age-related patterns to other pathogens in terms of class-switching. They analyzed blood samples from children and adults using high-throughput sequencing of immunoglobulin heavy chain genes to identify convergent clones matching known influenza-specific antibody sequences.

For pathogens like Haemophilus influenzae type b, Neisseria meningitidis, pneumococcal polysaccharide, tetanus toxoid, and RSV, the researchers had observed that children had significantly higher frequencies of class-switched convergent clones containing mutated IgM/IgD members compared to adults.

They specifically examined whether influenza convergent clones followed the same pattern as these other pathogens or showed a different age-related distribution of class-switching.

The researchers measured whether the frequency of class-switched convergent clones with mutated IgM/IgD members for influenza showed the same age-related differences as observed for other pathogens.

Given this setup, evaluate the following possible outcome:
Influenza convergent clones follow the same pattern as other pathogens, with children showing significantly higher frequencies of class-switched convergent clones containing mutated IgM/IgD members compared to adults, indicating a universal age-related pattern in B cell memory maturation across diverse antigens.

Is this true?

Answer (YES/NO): NO